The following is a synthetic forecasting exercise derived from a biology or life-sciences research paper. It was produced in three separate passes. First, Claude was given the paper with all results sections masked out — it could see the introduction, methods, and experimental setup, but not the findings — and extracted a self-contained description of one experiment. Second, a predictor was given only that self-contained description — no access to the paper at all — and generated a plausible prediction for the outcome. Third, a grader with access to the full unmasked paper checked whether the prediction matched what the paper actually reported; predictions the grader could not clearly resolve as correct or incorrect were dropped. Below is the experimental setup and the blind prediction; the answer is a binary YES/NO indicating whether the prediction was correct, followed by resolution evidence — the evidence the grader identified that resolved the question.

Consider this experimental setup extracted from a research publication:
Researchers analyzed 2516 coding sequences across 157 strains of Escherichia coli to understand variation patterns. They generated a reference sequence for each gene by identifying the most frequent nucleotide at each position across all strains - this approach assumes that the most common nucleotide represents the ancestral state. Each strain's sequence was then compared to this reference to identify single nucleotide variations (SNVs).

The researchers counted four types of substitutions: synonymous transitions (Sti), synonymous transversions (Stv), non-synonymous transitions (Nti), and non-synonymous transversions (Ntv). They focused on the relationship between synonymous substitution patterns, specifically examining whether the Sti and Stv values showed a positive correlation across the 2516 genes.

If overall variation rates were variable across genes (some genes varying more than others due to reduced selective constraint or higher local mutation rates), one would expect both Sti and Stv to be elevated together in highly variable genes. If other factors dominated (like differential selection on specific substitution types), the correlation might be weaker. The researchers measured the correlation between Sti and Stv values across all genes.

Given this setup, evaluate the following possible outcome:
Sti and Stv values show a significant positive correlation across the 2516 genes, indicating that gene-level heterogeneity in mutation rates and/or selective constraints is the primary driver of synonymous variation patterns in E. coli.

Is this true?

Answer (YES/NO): YES